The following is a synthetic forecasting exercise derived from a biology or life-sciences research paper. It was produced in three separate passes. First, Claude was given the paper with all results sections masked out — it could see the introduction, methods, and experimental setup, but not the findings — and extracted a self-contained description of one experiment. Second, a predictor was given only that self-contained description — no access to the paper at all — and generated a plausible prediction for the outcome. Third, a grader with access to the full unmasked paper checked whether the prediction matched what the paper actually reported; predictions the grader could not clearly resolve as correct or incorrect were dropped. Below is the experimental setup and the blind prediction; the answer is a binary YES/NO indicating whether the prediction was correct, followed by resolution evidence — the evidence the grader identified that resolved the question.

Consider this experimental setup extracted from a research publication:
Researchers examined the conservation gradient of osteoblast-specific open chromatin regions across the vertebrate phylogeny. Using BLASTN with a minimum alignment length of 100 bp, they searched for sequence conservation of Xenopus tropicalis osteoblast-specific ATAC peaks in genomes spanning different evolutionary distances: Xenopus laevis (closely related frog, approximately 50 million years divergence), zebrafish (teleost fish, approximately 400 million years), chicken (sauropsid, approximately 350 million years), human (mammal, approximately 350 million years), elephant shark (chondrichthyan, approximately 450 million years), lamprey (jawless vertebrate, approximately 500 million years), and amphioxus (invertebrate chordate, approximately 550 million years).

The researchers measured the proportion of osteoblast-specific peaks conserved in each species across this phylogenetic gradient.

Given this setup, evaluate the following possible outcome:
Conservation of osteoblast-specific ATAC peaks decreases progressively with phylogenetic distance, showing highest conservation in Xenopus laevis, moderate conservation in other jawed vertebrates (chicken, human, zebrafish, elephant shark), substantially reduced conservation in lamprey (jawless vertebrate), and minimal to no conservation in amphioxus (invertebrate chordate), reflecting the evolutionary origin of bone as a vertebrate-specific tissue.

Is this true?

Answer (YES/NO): NO